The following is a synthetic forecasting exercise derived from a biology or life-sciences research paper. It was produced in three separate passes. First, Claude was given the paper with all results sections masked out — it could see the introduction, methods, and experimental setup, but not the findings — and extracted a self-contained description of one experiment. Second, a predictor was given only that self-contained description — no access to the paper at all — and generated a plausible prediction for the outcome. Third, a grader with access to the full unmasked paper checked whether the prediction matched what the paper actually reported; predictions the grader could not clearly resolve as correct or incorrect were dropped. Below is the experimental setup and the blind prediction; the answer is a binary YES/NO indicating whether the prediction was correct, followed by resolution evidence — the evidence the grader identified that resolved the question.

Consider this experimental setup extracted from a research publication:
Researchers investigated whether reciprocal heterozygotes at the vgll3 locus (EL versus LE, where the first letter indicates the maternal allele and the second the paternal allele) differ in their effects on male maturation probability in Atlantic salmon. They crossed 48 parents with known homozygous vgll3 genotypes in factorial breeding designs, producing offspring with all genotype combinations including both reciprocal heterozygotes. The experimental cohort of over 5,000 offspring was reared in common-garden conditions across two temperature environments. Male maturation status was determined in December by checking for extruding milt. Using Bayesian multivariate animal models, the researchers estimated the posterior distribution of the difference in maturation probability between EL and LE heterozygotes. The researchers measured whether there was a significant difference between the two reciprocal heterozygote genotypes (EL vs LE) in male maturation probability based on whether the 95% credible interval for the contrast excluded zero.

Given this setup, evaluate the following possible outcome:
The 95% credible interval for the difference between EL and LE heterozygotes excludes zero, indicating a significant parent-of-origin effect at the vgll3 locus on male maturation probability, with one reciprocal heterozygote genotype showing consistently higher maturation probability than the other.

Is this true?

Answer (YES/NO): NO